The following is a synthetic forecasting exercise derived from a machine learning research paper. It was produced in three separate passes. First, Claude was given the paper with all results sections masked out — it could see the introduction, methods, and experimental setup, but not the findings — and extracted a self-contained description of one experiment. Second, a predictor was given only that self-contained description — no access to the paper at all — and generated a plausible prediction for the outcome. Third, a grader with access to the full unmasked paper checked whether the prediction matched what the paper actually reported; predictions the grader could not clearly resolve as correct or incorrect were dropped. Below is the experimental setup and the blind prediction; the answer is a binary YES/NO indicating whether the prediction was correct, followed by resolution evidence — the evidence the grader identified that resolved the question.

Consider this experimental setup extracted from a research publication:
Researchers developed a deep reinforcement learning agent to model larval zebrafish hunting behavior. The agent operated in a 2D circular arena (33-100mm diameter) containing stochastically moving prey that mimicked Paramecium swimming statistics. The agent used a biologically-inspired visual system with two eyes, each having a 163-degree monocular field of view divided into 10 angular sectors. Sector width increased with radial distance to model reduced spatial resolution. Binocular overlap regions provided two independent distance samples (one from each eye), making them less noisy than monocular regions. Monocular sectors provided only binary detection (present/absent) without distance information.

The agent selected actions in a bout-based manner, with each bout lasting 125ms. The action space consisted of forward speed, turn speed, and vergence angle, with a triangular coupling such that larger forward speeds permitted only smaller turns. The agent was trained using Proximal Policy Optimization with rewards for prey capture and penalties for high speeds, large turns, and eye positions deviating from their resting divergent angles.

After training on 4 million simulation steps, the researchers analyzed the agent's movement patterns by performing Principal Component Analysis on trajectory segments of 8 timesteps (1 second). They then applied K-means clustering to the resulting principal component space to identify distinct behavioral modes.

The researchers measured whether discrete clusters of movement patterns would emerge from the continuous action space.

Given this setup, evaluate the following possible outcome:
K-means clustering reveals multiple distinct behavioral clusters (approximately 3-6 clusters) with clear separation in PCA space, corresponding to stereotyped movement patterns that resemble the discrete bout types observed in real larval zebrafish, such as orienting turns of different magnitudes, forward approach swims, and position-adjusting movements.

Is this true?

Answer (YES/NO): YES